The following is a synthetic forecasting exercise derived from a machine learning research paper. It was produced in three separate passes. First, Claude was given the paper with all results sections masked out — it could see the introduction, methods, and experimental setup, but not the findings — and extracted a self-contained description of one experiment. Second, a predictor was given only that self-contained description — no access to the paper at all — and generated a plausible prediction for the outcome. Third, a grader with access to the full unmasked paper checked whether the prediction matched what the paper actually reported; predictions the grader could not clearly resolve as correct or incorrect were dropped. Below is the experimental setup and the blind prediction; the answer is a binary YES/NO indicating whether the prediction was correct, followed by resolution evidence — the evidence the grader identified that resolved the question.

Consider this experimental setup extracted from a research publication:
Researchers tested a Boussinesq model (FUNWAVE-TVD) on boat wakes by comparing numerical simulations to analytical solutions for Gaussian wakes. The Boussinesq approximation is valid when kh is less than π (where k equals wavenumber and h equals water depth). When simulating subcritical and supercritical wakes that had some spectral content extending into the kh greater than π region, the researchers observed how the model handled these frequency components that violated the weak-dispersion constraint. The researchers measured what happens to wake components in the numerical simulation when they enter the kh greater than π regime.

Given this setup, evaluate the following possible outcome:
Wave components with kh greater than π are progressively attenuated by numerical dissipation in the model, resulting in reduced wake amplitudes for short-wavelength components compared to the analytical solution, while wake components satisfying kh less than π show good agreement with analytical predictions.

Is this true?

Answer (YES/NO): NO